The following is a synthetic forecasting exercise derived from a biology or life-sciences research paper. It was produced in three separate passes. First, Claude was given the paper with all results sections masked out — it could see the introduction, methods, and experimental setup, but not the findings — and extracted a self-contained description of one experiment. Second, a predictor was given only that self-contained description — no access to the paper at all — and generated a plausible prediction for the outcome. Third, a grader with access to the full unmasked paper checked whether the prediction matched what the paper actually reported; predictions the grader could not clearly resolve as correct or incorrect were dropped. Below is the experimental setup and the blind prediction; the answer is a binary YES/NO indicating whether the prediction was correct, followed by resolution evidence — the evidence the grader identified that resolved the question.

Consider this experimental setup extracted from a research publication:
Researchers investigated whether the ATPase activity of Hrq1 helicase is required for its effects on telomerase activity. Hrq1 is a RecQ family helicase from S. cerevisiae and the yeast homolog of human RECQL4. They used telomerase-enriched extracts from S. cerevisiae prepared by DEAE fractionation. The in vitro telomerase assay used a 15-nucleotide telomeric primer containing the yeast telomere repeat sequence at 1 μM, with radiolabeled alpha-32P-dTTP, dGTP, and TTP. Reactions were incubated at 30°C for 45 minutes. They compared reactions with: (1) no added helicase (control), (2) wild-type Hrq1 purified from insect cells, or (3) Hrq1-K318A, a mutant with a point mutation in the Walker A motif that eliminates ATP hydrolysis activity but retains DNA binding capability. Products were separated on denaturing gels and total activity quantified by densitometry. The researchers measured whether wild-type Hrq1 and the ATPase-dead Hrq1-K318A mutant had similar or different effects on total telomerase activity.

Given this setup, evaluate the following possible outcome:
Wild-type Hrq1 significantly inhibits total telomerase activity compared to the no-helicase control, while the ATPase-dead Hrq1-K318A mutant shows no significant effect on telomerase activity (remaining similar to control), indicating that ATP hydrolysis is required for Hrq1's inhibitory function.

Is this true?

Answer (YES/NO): NO